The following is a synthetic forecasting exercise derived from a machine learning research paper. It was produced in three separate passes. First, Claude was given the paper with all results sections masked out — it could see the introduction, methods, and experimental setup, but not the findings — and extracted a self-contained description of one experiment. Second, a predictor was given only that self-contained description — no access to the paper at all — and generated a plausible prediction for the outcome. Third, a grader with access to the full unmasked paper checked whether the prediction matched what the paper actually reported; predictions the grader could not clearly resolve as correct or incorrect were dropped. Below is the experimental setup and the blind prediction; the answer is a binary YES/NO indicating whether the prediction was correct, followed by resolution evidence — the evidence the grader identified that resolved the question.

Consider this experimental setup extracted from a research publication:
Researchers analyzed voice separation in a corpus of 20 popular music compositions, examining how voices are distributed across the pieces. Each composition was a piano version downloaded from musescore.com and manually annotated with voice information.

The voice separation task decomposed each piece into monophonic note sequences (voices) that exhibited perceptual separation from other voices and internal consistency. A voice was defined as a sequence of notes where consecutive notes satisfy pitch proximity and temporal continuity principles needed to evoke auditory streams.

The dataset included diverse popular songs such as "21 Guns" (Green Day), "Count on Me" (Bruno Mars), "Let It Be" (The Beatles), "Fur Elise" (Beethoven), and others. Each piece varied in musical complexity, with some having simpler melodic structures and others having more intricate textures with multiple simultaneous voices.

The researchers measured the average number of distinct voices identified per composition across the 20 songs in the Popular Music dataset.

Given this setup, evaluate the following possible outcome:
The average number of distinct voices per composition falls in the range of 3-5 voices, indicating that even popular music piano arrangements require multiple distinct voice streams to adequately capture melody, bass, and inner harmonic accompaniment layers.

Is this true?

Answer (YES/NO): NO